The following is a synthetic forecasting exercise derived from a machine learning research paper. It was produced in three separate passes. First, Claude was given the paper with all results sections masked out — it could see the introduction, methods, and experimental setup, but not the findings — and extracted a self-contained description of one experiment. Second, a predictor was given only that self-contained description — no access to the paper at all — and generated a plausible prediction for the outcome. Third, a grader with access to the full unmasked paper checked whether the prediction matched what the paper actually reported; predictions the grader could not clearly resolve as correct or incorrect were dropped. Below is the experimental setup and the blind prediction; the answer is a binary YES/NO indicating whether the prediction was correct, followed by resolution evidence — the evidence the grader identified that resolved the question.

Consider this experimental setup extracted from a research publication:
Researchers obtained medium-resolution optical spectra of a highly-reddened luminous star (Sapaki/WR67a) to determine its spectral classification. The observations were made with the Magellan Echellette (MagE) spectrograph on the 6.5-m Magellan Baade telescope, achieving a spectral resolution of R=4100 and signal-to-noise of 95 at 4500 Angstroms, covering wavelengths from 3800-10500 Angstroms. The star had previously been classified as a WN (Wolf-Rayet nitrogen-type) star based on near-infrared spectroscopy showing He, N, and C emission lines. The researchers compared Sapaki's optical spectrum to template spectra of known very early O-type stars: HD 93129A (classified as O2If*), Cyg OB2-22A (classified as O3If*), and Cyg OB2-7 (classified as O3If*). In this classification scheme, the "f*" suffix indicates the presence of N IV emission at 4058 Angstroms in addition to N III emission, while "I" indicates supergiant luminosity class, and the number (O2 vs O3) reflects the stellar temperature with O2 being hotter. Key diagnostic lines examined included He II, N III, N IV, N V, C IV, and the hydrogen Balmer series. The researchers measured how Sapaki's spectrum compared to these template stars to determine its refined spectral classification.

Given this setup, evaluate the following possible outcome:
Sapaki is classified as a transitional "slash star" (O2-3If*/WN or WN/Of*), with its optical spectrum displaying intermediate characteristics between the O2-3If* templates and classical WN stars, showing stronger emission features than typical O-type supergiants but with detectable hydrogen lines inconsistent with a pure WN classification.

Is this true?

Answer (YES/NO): NO